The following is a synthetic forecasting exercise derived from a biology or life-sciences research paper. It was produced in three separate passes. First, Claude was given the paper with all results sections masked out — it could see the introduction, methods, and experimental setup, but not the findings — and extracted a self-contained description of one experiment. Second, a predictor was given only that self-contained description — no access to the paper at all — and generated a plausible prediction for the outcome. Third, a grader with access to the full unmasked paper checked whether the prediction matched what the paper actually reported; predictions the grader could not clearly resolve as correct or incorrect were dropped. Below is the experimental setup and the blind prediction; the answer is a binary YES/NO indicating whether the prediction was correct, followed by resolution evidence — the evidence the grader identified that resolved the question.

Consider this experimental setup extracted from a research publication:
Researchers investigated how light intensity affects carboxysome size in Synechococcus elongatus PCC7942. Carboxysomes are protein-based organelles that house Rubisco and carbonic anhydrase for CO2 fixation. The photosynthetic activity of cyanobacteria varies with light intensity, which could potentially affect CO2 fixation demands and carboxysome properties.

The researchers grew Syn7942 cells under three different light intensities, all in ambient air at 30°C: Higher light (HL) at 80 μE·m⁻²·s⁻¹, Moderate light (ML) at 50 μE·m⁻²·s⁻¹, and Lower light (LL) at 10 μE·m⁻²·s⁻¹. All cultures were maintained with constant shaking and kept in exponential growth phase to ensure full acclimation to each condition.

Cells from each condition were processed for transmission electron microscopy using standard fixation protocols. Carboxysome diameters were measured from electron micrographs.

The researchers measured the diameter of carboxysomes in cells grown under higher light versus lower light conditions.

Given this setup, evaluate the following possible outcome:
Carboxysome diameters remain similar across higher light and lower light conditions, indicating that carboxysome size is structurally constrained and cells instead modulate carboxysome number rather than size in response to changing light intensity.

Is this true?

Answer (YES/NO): NO